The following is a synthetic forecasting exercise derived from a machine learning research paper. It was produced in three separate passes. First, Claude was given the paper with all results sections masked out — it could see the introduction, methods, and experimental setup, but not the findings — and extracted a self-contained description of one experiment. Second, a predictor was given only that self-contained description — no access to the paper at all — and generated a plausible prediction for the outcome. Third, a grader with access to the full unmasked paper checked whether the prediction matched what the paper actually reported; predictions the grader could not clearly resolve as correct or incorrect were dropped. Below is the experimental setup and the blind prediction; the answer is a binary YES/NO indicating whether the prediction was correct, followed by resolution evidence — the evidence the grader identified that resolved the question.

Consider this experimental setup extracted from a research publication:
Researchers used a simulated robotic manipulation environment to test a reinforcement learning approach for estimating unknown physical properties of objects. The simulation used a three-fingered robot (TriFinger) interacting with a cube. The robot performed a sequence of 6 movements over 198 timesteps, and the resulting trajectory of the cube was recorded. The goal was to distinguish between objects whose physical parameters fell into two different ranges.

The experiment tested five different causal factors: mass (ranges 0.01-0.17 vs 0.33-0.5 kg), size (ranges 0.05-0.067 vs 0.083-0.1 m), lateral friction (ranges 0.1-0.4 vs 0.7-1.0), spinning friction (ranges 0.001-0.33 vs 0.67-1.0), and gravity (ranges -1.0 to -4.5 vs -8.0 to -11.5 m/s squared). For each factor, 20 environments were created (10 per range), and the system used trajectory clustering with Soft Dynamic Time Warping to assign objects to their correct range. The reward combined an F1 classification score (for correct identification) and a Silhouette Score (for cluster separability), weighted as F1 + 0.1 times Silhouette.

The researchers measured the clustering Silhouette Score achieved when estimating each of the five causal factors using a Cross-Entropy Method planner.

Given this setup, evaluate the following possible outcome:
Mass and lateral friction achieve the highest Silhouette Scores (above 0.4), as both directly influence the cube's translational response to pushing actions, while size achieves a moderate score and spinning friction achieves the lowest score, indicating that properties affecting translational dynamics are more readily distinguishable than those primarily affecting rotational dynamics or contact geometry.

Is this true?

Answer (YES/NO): NO